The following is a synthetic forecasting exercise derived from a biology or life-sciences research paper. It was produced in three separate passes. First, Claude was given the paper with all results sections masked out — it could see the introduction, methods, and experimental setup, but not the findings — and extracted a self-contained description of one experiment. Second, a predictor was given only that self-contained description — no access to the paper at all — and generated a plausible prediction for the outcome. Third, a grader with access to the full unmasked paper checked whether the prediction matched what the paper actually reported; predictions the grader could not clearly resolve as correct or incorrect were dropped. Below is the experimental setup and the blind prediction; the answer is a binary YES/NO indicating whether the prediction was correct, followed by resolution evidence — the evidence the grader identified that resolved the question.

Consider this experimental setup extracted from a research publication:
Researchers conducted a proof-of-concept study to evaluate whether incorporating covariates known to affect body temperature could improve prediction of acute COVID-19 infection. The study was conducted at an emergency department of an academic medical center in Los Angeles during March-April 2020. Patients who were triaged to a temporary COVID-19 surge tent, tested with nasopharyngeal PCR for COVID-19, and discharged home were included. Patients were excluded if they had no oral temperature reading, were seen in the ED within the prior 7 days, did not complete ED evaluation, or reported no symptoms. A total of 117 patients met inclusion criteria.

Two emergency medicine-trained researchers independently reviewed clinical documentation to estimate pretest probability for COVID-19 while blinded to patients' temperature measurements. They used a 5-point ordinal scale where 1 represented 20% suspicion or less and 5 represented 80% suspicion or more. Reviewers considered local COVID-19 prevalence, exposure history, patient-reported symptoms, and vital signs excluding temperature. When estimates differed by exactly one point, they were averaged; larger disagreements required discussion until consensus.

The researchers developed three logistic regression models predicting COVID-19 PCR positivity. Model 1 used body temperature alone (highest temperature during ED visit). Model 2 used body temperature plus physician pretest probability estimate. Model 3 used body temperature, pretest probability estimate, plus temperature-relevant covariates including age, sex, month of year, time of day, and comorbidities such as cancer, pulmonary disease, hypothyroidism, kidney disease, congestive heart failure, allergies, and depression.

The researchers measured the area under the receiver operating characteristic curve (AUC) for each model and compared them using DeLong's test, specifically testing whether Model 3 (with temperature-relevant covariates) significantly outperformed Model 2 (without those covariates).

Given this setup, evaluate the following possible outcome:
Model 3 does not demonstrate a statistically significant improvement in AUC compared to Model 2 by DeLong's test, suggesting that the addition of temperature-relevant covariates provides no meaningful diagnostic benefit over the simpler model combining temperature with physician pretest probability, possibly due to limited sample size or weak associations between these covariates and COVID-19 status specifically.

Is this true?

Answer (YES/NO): YES